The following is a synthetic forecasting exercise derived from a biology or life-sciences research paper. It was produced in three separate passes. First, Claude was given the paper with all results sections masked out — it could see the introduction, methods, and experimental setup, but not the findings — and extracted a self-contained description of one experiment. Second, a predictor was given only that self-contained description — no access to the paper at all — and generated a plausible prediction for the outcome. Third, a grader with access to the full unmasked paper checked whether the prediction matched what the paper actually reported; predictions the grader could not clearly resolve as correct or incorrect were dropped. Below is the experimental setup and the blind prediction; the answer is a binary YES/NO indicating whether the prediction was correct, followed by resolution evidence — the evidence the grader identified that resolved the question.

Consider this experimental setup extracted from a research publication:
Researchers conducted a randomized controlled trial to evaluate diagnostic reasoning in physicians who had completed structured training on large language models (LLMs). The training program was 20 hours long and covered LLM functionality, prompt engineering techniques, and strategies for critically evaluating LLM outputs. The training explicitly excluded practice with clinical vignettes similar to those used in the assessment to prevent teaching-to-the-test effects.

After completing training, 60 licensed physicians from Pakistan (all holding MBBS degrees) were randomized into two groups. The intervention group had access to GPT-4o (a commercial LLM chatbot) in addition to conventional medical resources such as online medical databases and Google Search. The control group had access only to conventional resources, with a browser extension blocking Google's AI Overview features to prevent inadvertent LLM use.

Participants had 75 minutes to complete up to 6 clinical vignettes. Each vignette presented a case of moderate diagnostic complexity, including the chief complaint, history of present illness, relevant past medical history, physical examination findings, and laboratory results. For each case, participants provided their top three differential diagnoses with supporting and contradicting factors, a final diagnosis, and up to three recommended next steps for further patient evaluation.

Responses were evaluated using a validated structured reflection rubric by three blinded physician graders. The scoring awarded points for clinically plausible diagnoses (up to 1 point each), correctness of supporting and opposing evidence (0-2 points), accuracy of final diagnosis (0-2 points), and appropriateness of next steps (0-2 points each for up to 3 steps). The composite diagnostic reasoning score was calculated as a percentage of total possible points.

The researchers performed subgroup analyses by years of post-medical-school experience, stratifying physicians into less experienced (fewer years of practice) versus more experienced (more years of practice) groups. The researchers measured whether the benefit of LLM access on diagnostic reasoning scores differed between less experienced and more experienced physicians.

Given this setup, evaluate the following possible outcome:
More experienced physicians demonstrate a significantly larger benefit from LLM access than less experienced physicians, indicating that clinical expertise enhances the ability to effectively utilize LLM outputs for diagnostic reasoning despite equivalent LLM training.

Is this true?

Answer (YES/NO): NO